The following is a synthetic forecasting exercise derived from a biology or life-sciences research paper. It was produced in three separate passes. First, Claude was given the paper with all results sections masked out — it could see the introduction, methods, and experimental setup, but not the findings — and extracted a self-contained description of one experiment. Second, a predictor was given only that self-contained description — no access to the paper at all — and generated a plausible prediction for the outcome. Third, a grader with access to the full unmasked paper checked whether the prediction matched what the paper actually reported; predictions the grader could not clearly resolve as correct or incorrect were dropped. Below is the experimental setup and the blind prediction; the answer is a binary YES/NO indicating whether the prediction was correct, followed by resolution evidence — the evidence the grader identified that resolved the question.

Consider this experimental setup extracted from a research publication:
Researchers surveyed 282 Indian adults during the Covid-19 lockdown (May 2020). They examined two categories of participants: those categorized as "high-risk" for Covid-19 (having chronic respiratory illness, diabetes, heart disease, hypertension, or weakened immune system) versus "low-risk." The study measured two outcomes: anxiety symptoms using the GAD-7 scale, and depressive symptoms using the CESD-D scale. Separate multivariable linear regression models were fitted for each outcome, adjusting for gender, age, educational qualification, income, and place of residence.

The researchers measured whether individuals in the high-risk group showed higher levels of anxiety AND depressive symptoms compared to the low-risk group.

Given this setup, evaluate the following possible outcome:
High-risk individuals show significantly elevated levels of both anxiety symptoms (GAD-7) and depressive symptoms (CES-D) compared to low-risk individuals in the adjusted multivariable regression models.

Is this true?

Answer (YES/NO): NO